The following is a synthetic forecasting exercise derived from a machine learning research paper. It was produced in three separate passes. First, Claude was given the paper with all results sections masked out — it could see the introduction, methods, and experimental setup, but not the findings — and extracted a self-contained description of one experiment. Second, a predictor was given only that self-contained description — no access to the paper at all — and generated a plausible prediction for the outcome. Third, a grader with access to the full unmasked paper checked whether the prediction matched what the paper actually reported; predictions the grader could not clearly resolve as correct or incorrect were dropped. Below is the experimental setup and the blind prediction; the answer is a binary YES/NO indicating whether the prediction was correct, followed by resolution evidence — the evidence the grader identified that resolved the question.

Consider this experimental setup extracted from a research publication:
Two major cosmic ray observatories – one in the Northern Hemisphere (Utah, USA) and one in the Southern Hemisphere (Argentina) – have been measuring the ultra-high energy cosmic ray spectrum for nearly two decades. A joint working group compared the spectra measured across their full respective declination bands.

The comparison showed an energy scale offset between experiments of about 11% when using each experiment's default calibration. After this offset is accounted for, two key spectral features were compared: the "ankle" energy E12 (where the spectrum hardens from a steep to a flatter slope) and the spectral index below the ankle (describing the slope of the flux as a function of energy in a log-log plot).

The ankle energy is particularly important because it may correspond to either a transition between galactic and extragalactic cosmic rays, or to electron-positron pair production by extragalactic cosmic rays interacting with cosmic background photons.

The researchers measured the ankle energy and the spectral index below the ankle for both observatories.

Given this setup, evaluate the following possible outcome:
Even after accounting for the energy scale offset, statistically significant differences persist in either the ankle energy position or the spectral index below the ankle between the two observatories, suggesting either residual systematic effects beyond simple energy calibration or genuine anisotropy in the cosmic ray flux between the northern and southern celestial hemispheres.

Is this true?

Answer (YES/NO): NO